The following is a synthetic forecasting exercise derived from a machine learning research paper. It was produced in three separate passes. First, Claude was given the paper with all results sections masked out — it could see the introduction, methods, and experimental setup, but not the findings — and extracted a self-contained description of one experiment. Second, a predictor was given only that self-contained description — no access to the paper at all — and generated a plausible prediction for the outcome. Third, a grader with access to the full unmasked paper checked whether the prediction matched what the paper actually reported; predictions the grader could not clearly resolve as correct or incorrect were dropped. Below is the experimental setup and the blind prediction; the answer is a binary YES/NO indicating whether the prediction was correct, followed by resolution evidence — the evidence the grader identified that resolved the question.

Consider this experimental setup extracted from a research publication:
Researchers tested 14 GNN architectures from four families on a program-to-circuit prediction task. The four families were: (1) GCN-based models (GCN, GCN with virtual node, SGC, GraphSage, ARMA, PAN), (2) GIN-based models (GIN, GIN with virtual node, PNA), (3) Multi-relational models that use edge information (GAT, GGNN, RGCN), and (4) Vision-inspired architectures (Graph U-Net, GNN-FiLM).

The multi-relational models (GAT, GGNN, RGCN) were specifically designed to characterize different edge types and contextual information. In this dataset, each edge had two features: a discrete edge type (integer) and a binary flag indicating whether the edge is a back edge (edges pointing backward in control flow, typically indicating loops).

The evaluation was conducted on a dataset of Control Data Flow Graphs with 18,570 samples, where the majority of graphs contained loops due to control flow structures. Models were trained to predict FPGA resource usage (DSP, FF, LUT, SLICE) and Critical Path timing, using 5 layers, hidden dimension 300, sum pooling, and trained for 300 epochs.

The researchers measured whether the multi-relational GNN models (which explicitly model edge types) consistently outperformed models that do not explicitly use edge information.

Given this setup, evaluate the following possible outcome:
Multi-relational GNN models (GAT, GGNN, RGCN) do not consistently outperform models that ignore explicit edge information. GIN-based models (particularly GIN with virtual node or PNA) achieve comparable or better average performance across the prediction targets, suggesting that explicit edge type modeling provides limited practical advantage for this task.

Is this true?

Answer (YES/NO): NO